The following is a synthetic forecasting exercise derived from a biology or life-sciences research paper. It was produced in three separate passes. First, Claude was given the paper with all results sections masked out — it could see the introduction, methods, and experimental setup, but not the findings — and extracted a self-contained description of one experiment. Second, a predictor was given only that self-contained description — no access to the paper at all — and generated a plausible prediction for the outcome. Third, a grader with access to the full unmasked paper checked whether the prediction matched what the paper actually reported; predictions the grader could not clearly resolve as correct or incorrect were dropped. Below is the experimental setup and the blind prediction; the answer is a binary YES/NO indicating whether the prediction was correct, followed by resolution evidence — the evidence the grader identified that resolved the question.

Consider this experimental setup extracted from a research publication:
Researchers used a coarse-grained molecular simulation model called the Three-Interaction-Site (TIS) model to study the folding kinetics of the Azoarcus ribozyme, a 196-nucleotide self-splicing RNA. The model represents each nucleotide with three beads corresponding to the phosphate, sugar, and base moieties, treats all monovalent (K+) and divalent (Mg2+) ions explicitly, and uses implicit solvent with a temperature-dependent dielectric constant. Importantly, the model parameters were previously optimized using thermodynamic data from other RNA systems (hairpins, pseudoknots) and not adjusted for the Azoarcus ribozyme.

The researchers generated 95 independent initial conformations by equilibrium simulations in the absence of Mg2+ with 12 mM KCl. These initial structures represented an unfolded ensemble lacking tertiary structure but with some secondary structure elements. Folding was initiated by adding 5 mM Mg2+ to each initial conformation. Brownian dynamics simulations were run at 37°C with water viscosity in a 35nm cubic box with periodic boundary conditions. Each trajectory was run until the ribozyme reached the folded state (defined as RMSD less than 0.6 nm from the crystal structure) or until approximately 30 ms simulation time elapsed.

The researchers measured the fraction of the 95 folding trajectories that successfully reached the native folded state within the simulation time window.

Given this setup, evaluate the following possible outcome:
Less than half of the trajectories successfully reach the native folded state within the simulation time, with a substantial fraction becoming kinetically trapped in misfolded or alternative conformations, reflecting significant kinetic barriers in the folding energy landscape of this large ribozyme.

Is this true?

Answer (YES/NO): NO